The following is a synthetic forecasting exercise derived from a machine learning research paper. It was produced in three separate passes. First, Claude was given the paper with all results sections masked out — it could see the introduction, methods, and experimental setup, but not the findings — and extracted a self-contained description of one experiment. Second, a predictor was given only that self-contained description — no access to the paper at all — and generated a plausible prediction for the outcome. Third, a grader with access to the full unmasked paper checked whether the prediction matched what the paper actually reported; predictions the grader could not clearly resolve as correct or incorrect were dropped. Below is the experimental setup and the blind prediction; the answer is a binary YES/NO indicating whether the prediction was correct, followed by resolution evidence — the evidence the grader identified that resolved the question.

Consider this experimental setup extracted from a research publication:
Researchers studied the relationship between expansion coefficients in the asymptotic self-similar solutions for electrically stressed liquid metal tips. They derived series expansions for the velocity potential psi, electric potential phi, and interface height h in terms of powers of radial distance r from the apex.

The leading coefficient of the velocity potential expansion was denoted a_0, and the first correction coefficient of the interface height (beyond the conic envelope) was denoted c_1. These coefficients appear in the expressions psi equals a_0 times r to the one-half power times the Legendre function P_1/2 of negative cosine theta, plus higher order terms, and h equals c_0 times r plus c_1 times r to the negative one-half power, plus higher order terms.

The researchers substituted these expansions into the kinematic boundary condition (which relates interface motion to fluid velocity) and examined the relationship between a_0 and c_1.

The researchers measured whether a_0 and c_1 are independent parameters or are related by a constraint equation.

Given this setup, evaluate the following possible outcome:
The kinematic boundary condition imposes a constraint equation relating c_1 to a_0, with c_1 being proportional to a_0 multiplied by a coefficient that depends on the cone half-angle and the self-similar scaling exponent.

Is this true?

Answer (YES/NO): YES